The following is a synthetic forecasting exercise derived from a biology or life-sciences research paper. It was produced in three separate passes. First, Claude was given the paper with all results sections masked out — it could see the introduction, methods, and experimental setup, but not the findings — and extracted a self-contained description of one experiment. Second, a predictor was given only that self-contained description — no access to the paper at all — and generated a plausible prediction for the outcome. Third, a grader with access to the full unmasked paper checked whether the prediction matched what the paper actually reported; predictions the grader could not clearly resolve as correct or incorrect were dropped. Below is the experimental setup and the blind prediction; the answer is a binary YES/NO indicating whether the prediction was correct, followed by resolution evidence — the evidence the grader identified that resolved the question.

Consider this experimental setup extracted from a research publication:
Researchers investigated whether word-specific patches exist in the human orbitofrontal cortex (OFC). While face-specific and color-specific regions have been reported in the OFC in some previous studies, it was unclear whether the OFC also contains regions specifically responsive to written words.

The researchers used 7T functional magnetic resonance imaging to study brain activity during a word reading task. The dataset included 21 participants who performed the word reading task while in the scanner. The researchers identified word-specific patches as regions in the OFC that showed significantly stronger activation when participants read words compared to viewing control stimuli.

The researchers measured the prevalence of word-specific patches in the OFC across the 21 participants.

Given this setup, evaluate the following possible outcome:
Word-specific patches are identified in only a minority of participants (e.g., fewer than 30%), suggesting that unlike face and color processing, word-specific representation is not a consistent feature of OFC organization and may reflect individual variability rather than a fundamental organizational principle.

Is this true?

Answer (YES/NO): NO